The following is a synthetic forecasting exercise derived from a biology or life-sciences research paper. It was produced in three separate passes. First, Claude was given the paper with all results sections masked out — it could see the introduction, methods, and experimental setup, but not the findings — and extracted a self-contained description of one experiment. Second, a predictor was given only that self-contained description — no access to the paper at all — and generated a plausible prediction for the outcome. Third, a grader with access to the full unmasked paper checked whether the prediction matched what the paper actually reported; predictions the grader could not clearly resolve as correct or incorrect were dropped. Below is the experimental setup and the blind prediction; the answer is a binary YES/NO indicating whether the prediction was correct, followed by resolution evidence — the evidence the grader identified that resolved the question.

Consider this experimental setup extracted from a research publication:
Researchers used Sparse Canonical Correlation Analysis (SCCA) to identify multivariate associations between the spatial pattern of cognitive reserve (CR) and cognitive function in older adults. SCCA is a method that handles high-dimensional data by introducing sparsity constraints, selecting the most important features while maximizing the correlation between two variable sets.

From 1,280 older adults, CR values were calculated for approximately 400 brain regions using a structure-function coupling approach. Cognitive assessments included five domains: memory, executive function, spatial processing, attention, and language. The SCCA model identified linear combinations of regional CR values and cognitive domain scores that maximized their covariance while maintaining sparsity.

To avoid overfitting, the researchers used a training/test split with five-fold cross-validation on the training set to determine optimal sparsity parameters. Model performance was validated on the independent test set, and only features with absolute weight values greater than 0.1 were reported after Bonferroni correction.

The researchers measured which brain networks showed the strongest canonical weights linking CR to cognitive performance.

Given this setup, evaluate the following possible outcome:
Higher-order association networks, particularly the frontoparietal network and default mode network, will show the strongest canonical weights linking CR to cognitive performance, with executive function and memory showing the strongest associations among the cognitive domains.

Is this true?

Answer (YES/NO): NO